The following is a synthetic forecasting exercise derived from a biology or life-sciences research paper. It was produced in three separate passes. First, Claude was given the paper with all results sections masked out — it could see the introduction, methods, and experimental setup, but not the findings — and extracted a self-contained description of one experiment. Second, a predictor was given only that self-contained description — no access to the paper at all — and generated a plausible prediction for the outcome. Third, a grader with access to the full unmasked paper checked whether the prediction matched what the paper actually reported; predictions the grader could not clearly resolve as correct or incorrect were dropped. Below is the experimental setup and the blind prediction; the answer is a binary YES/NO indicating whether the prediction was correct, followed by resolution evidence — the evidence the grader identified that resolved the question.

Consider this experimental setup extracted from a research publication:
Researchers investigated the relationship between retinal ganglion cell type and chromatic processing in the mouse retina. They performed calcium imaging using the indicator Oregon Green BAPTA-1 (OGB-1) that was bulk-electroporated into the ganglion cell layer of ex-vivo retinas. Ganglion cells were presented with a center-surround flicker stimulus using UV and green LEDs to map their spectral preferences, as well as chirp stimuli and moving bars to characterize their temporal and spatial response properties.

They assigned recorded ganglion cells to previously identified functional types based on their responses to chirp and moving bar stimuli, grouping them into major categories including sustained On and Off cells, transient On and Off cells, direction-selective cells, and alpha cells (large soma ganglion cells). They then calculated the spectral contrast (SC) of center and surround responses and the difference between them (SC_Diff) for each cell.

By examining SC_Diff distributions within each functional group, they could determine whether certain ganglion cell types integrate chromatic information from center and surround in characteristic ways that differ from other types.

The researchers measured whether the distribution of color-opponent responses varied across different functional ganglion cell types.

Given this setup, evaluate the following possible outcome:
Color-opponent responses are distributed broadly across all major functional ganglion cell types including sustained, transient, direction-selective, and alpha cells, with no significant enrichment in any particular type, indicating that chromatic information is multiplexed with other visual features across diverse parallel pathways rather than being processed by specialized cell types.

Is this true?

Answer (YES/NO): NO